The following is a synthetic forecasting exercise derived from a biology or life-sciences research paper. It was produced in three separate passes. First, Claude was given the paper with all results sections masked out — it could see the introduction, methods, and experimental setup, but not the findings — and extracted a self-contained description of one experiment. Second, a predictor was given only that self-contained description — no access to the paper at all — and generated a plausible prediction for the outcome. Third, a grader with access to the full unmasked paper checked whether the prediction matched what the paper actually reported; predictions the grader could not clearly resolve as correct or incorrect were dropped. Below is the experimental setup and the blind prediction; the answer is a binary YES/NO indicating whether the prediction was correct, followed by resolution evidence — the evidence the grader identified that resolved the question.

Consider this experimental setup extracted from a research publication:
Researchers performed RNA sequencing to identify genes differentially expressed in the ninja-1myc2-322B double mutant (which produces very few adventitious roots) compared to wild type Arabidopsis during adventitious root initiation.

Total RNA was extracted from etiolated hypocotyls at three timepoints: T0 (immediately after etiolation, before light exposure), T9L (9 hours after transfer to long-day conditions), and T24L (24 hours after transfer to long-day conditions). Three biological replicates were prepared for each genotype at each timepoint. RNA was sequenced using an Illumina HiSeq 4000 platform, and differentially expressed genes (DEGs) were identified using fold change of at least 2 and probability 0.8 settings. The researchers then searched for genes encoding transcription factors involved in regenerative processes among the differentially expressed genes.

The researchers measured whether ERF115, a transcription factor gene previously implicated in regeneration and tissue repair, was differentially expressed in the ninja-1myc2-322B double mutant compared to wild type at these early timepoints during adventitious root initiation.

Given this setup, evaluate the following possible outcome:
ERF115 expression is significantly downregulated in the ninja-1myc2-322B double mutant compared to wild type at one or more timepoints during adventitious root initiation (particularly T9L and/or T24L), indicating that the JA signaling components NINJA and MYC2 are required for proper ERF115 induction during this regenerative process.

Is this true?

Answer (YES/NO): NO